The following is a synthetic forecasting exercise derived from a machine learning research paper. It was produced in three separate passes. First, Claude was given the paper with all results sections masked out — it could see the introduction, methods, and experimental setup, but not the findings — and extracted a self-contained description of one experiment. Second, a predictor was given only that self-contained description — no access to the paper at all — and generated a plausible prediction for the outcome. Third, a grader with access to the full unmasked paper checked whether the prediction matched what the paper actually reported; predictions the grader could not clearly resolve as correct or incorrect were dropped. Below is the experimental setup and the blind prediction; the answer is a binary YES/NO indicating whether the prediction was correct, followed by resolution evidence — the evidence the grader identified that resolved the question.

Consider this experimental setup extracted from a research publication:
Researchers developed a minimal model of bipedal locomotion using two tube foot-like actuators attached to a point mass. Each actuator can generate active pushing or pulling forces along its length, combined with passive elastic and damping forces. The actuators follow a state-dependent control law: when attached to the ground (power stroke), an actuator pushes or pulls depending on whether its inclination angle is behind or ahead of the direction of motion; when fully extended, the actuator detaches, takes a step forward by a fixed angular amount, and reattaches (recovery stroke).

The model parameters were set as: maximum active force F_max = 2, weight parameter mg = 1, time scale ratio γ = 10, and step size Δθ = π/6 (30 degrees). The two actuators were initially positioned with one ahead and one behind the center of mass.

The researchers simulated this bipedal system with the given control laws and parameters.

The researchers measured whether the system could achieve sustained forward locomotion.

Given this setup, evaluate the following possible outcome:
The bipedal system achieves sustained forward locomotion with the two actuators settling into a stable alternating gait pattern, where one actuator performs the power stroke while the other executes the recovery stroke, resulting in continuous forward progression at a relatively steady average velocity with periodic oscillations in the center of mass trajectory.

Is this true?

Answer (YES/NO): YES